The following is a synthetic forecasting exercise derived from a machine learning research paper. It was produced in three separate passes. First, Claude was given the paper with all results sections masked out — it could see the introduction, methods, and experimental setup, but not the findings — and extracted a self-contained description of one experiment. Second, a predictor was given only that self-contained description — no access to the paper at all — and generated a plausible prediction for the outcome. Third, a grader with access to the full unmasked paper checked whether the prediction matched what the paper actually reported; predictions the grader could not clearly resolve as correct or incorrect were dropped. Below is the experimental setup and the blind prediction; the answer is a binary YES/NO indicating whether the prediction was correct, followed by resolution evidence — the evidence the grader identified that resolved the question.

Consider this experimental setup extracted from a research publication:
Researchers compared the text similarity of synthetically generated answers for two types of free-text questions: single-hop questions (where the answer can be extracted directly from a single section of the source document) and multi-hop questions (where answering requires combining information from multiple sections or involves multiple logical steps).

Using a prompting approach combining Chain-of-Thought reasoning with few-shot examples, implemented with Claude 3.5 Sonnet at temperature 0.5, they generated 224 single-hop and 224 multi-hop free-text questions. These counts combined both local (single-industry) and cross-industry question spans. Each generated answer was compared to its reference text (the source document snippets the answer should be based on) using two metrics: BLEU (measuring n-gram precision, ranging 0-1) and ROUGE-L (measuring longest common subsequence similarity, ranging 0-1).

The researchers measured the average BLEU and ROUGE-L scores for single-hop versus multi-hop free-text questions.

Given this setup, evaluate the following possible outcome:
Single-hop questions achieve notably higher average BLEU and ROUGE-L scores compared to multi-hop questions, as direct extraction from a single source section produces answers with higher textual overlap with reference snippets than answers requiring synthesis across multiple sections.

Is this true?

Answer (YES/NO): YES